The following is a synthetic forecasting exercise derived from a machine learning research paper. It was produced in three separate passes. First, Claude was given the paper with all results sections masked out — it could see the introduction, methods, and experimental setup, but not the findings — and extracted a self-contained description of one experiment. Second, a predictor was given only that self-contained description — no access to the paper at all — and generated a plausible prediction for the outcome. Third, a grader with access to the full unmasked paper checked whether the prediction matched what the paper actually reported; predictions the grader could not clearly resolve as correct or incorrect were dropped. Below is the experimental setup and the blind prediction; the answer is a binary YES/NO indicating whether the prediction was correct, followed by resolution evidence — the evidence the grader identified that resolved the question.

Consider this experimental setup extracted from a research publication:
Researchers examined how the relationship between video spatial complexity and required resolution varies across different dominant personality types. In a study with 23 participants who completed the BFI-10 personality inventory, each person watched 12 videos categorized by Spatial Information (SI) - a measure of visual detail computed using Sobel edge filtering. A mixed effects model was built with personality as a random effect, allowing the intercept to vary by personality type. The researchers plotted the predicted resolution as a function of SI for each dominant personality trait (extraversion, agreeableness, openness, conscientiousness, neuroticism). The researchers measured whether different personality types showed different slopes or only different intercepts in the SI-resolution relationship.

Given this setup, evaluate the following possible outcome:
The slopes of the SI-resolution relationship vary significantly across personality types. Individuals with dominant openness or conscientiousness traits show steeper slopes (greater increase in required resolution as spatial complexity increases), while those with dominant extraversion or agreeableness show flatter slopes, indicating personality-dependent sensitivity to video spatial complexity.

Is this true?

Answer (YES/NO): NO